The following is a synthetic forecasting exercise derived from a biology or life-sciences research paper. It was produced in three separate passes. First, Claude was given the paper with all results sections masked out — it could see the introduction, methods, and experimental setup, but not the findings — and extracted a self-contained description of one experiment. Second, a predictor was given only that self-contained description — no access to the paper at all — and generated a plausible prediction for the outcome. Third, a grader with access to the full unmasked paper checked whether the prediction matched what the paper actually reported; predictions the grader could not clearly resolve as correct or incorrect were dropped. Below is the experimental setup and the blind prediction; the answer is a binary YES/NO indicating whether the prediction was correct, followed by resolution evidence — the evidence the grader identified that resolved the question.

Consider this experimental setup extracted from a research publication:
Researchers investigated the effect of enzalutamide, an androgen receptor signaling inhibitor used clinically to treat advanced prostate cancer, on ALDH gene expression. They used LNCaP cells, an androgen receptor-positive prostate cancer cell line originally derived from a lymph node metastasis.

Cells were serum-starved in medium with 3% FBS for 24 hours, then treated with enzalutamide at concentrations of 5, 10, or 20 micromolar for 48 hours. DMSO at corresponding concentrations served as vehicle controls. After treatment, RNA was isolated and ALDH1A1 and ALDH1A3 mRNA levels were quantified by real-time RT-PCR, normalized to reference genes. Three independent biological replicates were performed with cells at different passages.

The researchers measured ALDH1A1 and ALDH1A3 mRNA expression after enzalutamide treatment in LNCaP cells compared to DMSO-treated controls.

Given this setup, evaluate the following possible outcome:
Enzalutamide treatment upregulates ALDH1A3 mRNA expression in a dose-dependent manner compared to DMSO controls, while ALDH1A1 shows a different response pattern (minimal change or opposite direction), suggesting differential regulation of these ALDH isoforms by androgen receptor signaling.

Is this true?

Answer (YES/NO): NO